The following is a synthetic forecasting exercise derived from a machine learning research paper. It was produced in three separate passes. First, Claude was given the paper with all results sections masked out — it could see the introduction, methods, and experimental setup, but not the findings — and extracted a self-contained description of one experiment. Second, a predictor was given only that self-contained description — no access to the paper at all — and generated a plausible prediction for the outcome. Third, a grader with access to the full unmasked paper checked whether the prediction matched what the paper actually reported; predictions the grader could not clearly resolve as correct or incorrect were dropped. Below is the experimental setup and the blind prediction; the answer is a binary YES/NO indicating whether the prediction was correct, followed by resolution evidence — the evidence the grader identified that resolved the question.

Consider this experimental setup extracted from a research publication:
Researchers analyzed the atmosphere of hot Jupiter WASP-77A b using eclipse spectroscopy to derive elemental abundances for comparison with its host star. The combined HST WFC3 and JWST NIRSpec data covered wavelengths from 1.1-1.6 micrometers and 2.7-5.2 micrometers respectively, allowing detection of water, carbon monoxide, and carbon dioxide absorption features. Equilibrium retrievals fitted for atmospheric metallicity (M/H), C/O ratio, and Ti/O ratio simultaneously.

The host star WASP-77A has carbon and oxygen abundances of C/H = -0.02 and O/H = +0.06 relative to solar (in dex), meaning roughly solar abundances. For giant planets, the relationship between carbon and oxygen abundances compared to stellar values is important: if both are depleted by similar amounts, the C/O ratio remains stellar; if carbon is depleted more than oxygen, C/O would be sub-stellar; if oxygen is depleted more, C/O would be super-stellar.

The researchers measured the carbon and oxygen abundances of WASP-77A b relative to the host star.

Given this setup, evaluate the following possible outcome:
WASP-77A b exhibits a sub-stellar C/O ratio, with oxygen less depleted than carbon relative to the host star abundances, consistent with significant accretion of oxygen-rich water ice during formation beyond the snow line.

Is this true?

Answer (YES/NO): NO